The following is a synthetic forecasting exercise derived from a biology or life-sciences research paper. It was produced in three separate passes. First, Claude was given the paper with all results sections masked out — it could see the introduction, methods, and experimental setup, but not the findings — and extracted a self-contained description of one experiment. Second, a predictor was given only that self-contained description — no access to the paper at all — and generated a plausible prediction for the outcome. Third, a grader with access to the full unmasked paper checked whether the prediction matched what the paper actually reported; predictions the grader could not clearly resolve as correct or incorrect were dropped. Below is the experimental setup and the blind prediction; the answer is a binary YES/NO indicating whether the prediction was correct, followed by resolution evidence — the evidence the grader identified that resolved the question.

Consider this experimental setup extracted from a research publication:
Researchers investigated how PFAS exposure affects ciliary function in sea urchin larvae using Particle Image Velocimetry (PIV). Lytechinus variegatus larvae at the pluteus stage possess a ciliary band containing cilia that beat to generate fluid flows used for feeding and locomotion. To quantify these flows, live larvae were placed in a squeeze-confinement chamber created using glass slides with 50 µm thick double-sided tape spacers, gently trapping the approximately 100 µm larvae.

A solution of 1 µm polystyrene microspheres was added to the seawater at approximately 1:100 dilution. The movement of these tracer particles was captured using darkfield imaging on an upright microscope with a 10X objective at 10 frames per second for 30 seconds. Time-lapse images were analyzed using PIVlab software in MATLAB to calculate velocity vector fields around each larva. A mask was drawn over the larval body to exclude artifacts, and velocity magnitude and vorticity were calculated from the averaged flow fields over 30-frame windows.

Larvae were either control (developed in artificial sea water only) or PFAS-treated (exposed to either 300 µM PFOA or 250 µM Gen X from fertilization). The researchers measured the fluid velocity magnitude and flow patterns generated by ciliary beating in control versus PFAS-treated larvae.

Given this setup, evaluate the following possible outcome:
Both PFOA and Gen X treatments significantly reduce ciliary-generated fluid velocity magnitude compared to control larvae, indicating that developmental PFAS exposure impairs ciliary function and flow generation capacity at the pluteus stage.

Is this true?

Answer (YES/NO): NO